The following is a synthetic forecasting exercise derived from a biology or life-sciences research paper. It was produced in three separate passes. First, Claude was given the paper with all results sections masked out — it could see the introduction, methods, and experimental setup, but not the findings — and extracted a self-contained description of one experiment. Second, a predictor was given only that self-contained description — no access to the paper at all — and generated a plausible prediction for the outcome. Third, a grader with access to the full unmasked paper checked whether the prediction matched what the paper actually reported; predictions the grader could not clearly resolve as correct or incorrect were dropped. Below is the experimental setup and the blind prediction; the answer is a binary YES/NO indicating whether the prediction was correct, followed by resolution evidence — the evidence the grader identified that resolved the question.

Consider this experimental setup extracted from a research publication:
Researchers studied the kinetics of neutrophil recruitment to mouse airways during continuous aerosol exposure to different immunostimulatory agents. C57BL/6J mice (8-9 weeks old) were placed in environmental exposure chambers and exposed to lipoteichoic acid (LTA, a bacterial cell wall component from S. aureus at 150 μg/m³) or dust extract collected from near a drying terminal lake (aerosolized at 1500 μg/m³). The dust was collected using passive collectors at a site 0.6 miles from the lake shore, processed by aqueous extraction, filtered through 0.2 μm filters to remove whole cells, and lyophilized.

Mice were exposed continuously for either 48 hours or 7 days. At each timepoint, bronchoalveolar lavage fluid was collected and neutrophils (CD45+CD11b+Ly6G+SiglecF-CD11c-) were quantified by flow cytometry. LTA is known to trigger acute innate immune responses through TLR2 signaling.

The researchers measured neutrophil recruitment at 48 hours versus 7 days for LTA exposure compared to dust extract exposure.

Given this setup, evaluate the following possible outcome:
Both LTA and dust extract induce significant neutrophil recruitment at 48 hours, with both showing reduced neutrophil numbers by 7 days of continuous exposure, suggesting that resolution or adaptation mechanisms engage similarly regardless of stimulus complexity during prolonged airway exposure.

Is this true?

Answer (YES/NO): NO